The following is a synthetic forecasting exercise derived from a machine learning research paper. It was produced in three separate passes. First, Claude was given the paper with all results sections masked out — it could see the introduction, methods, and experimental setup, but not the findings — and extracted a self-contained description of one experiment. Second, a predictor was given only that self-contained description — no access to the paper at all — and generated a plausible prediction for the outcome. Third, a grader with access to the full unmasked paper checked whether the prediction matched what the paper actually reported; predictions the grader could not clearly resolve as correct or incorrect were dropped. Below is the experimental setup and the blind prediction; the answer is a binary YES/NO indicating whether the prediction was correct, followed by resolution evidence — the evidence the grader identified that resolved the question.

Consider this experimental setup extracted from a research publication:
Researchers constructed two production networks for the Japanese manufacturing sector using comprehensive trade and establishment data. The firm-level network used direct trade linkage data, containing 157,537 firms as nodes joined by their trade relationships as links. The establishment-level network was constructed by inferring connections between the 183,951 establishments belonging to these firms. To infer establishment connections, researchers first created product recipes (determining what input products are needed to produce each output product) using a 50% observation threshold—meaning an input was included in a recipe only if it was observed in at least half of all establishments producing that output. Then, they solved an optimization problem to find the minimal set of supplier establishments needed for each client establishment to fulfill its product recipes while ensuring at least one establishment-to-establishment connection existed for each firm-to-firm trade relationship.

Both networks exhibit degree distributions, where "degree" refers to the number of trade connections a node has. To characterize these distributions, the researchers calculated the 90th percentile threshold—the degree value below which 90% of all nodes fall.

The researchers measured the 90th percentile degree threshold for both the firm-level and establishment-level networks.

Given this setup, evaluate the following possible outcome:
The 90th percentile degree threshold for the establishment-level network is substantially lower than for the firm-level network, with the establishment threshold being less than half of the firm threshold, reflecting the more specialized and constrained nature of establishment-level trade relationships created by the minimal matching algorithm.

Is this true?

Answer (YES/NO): NO